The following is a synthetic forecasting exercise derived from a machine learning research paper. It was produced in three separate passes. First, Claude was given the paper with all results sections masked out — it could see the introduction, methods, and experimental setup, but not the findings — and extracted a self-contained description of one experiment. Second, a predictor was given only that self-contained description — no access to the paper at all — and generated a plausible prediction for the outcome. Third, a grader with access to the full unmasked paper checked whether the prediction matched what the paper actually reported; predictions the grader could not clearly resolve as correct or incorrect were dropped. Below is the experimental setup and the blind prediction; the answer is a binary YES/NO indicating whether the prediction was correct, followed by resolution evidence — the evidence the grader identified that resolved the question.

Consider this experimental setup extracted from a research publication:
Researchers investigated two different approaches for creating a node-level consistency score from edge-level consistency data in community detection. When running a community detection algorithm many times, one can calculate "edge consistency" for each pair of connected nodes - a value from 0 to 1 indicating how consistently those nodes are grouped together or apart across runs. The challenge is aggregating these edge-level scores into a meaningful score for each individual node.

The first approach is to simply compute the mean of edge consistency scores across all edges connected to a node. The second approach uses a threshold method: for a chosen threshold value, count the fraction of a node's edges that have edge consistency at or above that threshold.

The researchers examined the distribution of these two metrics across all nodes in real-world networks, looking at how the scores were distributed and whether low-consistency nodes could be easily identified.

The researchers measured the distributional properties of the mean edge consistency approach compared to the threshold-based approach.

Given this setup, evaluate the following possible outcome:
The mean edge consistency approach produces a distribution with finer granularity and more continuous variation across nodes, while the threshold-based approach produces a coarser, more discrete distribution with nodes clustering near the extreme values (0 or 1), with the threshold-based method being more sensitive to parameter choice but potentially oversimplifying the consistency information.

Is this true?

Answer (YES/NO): NO